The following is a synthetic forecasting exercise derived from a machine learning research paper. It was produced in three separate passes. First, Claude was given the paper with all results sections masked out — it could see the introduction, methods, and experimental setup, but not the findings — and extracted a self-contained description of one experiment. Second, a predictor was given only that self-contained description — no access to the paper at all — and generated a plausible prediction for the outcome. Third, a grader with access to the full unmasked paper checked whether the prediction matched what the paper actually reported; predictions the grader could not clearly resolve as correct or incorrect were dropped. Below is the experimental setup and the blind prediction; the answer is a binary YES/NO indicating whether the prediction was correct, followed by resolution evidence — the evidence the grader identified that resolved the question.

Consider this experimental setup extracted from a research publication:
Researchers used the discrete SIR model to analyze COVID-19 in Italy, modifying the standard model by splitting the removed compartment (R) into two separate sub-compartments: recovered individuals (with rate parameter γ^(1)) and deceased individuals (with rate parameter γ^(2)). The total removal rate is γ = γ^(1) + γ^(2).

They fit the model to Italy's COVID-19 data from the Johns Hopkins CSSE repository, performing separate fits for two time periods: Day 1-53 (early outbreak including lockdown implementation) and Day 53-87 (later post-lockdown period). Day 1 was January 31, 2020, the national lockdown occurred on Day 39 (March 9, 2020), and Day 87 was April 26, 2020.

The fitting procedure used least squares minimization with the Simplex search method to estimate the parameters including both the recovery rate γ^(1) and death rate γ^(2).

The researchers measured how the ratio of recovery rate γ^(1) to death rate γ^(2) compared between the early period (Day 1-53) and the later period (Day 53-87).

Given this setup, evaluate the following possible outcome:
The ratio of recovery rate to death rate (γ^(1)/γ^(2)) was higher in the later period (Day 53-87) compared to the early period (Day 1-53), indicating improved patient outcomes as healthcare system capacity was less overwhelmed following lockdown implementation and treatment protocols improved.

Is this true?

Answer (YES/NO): YES